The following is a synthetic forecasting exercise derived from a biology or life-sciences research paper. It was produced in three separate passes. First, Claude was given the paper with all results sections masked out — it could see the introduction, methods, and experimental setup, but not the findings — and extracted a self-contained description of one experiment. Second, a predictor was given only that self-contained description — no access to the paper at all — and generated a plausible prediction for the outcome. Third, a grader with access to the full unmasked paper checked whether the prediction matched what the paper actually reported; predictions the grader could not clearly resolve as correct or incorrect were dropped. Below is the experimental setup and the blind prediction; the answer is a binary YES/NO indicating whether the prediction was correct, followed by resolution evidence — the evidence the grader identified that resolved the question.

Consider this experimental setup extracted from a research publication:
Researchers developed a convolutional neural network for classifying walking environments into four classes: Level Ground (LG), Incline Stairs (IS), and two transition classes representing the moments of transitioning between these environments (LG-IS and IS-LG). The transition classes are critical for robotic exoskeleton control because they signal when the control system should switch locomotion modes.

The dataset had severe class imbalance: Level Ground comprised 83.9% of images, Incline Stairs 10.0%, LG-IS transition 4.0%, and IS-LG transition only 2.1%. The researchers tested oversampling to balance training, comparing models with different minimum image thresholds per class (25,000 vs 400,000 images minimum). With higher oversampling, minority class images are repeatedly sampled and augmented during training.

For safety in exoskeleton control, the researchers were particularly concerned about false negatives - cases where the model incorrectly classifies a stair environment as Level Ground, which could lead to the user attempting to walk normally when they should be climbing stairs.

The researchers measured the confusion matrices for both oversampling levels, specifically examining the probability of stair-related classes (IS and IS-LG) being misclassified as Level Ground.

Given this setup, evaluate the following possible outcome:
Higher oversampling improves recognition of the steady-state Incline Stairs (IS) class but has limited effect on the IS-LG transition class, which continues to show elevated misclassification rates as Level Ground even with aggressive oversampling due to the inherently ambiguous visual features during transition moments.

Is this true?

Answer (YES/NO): NO